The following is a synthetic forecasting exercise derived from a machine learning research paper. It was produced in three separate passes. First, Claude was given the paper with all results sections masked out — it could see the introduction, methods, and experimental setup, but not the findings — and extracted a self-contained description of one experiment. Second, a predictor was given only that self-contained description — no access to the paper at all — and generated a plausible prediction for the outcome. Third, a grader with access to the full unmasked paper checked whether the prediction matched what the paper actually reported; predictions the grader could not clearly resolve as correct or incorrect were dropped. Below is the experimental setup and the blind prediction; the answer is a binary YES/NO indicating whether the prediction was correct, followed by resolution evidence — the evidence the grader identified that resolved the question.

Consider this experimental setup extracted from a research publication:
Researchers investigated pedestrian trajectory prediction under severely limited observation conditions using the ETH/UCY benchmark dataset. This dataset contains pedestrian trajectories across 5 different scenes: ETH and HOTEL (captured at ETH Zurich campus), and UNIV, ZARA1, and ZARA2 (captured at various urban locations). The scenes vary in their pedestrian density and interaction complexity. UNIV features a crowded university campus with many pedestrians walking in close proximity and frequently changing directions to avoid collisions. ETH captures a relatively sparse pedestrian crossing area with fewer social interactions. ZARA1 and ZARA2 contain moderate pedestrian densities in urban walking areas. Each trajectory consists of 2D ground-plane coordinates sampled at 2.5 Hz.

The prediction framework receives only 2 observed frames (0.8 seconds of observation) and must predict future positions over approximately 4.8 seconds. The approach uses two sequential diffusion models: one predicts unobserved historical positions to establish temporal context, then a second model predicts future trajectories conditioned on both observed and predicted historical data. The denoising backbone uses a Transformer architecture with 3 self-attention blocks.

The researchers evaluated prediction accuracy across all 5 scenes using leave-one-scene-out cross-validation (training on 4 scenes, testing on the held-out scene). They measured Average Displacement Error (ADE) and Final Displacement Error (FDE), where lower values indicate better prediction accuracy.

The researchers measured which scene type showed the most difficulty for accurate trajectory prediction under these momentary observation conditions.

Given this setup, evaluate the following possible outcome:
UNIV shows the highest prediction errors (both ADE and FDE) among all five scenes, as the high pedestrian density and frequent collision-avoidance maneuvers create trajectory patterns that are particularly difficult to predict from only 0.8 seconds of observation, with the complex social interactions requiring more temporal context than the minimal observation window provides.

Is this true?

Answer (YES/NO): NO